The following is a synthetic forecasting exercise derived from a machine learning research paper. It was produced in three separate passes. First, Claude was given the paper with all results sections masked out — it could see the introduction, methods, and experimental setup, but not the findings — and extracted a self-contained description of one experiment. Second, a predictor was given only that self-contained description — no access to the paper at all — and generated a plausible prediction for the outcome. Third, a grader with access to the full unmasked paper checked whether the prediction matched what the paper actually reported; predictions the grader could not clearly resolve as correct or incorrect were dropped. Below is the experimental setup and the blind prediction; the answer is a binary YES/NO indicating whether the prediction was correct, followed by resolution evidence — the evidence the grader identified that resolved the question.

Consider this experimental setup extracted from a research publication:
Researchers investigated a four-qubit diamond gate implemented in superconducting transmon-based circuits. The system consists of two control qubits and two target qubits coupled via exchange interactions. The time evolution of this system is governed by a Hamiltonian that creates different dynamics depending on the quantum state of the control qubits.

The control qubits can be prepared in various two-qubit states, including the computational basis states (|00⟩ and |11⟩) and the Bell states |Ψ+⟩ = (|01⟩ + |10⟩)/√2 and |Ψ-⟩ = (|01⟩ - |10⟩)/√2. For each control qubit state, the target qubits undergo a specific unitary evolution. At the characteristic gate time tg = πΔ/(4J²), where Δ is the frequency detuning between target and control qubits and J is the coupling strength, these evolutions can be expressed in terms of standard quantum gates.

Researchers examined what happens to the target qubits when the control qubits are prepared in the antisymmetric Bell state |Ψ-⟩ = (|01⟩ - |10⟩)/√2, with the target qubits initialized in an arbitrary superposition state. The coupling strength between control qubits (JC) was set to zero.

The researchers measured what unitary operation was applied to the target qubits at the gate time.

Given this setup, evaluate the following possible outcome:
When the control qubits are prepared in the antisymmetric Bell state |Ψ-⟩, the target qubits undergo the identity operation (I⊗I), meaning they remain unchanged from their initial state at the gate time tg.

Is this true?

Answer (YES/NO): YES